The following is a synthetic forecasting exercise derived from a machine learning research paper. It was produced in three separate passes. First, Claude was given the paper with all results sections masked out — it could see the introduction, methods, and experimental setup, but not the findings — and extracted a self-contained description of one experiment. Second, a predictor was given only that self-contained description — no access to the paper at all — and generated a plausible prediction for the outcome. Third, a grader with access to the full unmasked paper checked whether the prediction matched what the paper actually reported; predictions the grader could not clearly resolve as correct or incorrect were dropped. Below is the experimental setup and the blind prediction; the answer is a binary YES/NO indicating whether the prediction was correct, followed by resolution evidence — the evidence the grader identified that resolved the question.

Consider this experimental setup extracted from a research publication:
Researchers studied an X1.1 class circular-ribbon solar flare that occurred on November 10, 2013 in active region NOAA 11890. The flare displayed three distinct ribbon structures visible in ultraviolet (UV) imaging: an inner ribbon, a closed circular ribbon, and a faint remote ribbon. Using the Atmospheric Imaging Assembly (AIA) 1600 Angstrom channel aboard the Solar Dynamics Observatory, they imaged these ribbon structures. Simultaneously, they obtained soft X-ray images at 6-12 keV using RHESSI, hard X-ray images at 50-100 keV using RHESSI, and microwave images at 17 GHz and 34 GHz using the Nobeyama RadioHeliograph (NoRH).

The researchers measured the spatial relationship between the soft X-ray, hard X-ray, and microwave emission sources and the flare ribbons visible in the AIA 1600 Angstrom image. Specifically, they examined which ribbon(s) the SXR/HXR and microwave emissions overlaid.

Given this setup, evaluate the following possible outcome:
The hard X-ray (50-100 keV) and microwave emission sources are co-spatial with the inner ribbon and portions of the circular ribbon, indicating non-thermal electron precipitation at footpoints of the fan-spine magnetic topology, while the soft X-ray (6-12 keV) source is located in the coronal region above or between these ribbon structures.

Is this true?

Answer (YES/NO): NO